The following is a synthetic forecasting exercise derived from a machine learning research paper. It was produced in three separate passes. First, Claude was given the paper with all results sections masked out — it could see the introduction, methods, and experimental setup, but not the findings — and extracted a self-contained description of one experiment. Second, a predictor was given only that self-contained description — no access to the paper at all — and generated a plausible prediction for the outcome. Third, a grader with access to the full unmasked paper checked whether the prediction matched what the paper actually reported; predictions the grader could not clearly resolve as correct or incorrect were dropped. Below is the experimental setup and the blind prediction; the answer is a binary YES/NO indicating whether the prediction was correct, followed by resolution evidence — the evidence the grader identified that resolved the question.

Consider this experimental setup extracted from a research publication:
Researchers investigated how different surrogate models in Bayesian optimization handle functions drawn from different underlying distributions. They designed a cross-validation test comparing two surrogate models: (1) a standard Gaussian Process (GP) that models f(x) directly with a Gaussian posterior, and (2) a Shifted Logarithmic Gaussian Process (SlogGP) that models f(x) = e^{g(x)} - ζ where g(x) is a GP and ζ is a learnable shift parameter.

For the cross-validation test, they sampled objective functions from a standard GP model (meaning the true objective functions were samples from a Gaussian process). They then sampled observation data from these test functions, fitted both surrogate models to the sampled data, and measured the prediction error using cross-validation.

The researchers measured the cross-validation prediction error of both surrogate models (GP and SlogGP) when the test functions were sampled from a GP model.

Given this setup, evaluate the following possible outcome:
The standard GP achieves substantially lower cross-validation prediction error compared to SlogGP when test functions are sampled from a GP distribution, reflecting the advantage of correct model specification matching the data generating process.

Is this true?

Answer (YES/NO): NO